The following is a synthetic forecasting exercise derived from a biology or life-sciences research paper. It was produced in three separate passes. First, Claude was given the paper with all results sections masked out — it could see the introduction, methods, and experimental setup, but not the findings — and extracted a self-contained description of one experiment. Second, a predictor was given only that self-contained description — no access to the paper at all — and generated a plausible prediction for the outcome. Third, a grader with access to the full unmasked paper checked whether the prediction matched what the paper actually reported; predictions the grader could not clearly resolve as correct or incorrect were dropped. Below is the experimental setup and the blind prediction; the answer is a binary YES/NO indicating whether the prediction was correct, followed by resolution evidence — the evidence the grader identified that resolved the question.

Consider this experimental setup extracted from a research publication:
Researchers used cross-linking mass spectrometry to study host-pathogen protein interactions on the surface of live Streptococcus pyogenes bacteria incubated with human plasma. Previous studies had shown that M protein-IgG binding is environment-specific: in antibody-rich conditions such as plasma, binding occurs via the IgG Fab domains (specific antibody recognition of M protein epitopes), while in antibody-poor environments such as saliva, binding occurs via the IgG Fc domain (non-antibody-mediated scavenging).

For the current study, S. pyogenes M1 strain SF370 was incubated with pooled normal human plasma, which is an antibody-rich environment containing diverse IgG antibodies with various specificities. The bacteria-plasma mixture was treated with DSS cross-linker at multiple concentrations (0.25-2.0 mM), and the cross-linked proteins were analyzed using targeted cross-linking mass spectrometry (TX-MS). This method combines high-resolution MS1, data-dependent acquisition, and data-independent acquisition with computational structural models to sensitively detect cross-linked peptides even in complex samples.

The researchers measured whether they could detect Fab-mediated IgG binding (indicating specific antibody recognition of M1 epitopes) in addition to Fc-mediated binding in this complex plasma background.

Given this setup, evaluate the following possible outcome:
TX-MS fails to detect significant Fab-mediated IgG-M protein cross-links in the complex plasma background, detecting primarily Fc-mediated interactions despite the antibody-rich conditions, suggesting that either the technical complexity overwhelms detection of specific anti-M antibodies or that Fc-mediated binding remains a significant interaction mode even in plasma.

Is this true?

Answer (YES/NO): NO